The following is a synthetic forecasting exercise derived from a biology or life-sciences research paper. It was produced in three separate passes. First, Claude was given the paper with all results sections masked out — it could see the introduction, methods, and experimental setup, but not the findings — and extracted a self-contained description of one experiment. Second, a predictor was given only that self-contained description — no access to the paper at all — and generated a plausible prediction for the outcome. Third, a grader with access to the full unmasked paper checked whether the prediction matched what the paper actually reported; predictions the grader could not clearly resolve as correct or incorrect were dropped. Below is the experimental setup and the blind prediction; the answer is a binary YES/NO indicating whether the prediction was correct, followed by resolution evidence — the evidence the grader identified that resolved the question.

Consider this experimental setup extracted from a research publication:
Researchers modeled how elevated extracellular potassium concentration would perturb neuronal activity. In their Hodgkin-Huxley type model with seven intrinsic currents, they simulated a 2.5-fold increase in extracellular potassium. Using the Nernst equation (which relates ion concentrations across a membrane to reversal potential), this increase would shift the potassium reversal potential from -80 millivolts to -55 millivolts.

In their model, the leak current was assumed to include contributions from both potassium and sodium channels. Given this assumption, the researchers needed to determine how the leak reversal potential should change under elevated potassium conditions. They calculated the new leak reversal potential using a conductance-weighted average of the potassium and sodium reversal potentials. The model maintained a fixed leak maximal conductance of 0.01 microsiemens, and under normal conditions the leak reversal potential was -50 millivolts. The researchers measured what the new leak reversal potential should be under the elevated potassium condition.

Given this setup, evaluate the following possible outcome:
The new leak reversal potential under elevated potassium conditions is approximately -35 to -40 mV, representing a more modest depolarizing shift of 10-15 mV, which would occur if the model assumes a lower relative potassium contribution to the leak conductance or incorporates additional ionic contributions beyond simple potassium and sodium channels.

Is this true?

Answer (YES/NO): NO